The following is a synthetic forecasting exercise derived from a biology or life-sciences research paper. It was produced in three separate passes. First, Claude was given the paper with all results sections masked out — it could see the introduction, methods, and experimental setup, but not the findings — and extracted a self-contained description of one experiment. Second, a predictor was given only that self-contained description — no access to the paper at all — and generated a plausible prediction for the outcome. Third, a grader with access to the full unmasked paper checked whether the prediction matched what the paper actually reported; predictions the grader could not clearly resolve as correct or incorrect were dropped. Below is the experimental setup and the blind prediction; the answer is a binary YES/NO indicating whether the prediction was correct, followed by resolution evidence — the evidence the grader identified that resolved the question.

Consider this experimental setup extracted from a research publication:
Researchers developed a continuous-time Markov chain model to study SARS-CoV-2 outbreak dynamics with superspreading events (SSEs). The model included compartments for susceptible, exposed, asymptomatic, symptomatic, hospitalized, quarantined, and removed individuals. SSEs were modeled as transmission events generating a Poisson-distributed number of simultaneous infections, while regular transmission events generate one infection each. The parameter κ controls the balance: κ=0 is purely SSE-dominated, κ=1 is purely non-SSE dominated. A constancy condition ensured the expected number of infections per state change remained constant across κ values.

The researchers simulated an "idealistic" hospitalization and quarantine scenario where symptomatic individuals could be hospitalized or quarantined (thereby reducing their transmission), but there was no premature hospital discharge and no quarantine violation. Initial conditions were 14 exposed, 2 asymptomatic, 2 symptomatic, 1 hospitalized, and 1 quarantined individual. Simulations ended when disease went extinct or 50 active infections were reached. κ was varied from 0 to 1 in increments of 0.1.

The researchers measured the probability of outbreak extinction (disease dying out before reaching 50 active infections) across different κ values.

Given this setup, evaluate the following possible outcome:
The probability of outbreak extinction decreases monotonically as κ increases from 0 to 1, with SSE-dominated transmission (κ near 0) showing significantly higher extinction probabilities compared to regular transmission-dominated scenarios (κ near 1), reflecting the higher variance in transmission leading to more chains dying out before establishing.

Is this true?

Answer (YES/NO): YES